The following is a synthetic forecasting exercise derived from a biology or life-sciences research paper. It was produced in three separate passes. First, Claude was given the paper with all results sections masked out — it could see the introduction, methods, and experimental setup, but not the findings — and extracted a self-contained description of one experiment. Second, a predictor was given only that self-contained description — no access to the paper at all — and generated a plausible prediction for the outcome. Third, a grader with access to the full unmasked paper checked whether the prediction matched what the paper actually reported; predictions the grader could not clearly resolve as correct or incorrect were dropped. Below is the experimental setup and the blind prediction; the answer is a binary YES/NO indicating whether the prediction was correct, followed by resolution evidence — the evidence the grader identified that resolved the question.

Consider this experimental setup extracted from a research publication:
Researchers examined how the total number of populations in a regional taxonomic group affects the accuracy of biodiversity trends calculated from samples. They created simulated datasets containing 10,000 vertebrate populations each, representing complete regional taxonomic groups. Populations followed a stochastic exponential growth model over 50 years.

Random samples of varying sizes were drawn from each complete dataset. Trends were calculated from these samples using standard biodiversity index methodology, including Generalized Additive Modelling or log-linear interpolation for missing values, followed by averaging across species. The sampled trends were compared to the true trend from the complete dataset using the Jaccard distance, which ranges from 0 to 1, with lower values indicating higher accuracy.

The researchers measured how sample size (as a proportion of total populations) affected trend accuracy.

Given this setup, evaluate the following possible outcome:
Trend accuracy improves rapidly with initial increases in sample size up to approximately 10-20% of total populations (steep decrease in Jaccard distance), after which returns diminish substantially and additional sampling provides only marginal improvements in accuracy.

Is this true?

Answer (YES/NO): NO